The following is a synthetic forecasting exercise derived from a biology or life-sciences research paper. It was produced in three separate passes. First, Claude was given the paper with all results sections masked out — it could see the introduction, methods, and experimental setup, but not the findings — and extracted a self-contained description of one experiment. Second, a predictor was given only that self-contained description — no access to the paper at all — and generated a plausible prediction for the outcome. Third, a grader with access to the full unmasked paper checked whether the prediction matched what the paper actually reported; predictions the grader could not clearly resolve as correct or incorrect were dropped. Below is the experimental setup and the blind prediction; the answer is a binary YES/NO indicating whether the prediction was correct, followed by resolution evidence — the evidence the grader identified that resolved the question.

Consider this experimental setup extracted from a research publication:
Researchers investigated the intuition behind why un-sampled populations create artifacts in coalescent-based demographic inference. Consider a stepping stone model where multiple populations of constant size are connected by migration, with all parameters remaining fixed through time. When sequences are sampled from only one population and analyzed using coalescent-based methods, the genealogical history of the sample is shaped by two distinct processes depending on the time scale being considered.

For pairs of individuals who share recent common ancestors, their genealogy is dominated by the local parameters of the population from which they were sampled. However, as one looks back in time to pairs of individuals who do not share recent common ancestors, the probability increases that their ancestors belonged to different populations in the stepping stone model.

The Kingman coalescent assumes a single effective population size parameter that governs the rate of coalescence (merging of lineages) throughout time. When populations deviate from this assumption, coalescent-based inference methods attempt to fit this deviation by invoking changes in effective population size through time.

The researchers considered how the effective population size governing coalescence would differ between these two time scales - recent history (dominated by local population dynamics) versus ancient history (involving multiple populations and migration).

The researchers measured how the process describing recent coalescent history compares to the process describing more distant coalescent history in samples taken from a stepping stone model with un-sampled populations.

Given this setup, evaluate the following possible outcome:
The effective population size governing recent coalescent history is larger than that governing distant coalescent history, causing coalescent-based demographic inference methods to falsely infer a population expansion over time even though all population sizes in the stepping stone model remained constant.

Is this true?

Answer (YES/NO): NO